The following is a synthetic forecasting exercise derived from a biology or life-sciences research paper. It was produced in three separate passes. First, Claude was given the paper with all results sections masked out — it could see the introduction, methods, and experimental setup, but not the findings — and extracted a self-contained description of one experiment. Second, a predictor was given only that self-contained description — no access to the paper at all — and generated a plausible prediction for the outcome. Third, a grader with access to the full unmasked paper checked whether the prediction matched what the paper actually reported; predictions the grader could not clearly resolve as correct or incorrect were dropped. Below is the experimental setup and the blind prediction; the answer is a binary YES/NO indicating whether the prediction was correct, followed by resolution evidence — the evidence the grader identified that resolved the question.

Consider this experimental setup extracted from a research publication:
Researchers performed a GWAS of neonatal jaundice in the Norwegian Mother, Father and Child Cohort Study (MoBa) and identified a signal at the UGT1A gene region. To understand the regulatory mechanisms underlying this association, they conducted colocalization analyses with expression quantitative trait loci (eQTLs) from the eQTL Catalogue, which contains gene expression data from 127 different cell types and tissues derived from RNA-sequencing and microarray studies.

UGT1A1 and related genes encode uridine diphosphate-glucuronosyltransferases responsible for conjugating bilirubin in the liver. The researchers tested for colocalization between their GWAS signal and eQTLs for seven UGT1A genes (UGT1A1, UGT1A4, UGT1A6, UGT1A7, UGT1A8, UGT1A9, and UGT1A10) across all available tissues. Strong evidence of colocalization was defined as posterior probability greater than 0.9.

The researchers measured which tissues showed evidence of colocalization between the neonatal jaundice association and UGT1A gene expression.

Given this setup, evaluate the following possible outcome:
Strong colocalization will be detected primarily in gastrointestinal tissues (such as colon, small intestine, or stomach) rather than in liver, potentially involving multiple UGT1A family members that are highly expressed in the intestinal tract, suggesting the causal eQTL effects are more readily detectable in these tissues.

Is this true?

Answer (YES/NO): NO